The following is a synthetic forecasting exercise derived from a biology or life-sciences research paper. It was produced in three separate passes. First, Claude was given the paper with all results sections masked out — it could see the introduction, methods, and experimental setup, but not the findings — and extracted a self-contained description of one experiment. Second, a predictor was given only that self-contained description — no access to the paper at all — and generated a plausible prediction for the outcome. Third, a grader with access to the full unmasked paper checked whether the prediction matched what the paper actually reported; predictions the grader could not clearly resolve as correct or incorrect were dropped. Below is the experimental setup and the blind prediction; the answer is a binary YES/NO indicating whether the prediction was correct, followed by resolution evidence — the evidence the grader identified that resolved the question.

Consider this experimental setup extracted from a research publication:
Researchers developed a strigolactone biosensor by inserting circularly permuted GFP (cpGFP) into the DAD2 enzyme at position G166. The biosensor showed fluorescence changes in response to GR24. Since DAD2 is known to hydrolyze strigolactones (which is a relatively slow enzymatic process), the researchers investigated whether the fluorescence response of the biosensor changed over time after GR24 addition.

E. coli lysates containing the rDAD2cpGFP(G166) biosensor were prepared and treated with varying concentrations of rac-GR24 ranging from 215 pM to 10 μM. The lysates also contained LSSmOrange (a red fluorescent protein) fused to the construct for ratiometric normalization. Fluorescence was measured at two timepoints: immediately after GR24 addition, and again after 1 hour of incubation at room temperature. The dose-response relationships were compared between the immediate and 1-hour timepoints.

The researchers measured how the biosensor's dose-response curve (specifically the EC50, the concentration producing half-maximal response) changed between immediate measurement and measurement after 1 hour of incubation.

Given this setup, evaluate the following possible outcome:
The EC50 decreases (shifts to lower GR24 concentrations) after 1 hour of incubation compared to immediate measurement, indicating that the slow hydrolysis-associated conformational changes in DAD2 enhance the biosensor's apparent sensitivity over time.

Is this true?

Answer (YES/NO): YES